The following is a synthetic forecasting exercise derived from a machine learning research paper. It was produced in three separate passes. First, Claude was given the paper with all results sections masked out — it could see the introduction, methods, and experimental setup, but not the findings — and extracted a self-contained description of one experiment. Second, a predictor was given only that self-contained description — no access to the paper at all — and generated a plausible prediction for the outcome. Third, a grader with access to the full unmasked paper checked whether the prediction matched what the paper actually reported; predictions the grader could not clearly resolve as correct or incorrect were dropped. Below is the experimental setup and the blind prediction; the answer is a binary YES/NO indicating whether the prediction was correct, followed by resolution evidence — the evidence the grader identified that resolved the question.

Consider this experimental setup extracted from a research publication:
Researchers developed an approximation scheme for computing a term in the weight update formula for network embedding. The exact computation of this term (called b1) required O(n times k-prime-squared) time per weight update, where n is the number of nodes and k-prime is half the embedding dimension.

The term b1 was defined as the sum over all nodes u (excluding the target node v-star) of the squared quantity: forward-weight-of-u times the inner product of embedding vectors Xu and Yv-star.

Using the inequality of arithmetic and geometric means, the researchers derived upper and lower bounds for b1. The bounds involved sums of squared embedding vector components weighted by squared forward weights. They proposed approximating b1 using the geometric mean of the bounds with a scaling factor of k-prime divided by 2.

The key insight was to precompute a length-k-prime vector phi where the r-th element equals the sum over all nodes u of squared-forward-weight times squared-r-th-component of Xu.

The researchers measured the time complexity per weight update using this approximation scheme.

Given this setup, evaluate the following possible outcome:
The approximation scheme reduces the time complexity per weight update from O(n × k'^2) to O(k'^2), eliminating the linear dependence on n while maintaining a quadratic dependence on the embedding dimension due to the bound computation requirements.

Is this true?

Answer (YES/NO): NO